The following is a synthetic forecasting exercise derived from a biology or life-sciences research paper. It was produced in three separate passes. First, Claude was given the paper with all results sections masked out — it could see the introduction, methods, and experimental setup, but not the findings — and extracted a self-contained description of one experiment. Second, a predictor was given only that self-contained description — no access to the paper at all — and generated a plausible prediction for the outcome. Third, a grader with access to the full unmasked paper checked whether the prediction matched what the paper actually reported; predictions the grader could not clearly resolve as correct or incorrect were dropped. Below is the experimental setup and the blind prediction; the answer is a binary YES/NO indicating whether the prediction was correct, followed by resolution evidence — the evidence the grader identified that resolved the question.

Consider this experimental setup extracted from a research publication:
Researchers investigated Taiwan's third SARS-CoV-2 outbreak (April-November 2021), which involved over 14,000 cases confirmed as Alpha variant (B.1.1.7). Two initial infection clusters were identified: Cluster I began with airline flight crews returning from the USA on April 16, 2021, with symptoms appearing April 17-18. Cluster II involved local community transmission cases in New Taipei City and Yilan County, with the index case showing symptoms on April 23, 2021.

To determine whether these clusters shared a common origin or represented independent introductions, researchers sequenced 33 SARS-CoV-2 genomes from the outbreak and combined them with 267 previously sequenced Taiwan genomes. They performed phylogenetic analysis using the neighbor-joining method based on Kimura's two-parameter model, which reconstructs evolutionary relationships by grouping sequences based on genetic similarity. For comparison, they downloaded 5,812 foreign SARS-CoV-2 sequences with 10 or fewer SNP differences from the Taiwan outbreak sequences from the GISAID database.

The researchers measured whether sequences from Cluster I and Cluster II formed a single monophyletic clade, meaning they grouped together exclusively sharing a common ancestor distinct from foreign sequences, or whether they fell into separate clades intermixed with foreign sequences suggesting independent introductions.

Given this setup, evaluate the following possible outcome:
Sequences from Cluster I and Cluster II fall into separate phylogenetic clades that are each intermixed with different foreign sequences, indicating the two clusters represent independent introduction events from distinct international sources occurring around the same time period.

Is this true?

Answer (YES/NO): NO